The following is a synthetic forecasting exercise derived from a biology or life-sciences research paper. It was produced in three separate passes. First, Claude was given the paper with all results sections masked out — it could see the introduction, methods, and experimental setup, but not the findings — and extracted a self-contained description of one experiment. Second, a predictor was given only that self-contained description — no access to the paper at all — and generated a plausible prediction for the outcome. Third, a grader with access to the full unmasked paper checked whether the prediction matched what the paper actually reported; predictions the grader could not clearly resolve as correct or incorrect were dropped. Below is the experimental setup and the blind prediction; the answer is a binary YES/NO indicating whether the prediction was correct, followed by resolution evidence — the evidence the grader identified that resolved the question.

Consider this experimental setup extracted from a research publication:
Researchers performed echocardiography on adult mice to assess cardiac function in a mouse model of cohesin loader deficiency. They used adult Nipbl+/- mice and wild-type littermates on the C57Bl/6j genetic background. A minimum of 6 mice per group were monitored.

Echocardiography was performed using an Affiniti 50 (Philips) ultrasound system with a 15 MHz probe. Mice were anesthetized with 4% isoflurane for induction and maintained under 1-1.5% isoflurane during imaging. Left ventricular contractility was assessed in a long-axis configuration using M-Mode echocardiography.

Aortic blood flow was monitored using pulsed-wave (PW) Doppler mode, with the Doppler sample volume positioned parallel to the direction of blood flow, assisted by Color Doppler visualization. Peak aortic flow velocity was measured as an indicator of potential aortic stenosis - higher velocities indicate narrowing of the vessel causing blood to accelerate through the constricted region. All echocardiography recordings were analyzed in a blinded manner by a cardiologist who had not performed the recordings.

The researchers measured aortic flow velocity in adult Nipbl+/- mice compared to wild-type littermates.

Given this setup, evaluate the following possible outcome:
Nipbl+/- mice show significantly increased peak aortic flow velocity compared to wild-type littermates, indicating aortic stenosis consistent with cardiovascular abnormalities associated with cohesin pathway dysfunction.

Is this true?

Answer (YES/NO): YES